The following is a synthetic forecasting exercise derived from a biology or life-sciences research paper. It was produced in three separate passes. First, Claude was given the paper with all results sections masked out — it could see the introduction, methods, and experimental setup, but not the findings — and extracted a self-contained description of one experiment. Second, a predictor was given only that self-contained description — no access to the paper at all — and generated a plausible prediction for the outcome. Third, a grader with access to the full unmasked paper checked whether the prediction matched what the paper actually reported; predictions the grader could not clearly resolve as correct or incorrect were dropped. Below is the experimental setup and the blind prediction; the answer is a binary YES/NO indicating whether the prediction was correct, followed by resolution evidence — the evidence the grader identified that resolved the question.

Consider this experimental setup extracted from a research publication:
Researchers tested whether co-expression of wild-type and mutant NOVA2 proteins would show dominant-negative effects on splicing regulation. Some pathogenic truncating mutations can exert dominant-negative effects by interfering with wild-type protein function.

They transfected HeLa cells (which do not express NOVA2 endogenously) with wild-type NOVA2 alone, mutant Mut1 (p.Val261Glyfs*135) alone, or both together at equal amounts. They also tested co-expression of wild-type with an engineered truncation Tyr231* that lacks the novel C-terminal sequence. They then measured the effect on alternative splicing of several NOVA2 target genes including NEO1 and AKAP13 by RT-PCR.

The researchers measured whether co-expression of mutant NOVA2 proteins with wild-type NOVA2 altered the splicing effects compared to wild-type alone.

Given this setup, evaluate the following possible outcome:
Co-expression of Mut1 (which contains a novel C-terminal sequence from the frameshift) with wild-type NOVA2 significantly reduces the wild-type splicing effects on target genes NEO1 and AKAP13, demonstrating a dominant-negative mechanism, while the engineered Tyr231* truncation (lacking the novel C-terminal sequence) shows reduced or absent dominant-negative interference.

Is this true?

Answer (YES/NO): NO